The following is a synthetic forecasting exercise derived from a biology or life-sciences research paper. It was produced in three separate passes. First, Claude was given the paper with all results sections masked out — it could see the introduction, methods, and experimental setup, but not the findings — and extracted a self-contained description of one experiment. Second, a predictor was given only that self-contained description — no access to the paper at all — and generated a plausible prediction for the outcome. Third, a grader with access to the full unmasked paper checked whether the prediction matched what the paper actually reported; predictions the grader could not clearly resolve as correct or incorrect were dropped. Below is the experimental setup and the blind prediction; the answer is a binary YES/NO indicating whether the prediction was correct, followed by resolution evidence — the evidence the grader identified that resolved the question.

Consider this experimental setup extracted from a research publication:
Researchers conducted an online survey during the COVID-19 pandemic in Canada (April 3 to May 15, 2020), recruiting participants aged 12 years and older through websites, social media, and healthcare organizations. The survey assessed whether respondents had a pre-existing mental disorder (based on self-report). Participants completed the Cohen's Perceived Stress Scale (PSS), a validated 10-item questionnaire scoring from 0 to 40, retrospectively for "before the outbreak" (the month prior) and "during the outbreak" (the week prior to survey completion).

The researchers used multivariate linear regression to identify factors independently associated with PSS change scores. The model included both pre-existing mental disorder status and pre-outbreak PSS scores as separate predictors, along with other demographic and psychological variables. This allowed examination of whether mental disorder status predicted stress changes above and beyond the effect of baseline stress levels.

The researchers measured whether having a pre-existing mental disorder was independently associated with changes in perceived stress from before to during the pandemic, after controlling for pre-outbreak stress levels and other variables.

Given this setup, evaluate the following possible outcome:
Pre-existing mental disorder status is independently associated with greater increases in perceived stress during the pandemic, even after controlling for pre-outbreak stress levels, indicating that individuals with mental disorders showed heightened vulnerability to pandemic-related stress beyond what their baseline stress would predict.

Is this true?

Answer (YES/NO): YES